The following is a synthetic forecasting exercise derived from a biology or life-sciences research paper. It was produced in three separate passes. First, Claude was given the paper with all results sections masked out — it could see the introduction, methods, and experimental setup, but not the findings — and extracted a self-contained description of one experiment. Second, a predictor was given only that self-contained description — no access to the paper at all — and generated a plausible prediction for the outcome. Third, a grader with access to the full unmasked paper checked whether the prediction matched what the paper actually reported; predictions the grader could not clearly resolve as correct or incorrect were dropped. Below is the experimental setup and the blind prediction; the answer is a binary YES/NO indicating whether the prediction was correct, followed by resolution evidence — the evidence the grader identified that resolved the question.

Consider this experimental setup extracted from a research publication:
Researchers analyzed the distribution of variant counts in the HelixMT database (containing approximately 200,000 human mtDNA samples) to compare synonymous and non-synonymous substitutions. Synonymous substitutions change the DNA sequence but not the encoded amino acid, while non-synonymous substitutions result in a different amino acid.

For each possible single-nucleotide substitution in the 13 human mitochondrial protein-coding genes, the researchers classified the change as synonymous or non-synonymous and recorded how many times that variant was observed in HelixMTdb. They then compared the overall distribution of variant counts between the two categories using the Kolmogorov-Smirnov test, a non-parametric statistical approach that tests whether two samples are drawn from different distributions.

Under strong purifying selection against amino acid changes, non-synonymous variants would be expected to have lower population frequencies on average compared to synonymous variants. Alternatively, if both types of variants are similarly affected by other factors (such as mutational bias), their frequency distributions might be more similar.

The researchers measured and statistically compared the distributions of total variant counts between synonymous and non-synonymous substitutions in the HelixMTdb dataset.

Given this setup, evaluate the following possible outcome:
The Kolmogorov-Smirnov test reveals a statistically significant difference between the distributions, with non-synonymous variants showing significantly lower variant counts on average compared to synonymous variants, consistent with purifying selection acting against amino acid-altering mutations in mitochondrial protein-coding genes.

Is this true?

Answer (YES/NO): YES